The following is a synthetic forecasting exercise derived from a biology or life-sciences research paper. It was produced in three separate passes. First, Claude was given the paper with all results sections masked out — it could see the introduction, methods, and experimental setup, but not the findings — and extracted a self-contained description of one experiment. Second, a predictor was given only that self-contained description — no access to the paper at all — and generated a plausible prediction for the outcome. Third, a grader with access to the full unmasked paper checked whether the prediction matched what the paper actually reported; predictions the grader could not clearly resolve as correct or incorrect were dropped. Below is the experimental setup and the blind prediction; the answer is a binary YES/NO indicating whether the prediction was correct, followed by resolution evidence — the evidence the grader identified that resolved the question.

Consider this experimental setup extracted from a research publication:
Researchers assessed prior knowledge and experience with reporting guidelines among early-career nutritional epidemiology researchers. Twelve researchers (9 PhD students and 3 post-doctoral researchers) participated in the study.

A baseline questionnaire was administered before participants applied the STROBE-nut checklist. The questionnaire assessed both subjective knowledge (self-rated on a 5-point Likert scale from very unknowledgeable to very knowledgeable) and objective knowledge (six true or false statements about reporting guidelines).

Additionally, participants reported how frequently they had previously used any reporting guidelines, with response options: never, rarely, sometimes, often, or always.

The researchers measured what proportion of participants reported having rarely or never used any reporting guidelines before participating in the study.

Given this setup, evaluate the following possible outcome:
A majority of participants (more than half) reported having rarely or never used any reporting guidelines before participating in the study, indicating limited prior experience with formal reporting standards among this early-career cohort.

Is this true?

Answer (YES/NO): NO